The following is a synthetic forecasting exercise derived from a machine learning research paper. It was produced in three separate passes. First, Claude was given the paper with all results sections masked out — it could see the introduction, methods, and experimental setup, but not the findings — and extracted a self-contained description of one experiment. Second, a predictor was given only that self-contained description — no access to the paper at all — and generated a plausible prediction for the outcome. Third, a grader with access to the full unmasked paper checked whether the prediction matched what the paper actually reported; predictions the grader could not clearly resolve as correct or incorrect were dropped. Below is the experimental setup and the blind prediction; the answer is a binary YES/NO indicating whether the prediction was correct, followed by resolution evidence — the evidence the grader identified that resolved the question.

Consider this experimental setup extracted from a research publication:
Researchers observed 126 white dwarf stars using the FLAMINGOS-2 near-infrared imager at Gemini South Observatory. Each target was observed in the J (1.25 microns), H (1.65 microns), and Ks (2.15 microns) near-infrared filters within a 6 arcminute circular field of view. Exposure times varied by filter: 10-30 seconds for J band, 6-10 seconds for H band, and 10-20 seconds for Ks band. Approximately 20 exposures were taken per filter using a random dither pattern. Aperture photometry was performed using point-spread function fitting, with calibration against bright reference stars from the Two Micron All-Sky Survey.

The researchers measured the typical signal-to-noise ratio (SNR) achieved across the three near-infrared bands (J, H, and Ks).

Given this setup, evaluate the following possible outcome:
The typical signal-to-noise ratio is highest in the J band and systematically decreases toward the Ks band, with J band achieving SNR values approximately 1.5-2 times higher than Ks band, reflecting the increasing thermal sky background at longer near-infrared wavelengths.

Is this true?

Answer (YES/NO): YES